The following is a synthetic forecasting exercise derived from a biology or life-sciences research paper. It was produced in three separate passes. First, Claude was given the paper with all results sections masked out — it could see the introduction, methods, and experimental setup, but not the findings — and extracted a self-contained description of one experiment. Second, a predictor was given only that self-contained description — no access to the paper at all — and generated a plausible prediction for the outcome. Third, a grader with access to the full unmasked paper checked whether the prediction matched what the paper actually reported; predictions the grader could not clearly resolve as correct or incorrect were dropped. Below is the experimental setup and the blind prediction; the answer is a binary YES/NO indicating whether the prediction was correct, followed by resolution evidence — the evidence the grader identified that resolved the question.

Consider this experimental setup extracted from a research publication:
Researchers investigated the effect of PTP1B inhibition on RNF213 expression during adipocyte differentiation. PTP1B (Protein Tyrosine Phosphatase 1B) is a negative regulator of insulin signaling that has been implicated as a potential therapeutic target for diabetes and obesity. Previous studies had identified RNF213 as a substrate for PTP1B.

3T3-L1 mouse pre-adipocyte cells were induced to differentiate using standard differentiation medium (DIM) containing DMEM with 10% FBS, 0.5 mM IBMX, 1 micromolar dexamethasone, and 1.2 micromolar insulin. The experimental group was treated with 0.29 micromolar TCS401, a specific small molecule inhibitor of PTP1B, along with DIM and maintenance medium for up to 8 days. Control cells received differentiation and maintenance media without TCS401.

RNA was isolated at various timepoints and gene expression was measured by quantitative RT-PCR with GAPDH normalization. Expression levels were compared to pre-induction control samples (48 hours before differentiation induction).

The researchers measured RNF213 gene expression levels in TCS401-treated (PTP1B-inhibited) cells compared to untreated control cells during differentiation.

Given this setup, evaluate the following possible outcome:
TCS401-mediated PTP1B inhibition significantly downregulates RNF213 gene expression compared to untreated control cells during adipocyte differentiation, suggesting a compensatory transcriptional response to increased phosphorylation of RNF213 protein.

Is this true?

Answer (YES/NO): NO